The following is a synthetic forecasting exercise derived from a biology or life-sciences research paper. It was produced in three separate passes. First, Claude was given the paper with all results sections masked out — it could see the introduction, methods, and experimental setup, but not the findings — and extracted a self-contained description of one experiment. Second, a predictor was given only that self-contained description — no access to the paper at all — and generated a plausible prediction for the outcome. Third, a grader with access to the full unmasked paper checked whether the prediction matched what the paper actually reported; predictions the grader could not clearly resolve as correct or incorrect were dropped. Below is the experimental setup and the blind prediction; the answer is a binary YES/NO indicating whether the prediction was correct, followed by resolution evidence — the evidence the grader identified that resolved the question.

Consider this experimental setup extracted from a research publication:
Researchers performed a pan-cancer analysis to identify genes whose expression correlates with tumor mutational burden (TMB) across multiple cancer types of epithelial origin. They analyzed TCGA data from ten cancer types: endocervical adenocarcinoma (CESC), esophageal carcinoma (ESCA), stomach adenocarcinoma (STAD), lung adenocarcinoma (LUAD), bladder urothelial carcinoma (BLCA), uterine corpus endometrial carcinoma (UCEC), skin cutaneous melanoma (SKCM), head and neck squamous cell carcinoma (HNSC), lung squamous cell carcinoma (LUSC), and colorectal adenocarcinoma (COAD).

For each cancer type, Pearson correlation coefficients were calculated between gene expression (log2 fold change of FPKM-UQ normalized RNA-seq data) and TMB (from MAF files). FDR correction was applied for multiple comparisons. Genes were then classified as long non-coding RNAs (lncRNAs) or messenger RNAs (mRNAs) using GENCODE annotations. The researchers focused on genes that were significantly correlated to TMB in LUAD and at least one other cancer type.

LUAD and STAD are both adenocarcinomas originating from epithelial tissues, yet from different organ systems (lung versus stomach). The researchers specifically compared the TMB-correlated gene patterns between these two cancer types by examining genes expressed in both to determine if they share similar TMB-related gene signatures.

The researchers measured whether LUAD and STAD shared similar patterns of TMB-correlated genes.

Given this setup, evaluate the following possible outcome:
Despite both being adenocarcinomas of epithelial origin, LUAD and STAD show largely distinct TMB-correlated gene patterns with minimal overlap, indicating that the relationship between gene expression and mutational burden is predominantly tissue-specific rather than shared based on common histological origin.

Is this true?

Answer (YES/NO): NO